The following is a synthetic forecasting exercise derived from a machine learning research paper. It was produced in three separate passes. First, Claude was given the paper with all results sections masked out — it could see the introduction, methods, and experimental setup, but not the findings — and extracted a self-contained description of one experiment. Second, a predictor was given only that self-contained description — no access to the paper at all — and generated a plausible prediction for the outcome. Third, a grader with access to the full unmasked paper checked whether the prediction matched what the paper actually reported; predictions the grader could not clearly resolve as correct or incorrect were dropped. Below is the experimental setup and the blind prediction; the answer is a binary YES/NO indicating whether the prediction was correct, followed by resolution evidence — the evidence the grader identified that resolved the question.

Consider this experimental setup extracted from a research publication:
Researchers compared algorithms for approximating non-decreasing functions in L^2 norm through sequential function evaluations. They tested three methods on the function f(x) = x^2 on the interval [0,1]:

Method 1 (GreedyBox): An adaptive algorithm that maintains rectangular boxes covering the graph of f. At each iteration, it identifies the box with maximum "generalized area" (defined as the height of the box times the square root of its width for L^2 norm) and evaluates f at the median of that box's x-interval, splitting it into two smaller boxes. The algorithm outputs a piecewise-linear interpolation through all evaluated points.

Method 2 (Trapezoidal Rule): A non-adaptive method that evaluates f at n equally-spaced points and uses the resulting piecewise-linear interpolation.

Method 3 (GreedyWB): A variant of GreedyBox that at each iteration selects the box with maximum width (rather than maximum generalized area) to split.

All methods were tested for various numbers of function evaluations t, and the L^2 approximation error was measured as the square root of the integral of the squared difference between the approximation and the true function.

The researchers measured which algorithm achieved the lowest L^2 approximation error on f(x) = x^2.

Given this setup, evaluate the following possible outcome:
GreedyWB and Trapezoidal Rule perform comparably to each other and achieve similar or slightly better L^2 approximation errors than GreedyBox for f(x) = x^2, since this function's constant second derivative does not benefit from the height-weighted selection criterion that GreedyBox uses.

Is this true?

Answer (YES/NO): YES